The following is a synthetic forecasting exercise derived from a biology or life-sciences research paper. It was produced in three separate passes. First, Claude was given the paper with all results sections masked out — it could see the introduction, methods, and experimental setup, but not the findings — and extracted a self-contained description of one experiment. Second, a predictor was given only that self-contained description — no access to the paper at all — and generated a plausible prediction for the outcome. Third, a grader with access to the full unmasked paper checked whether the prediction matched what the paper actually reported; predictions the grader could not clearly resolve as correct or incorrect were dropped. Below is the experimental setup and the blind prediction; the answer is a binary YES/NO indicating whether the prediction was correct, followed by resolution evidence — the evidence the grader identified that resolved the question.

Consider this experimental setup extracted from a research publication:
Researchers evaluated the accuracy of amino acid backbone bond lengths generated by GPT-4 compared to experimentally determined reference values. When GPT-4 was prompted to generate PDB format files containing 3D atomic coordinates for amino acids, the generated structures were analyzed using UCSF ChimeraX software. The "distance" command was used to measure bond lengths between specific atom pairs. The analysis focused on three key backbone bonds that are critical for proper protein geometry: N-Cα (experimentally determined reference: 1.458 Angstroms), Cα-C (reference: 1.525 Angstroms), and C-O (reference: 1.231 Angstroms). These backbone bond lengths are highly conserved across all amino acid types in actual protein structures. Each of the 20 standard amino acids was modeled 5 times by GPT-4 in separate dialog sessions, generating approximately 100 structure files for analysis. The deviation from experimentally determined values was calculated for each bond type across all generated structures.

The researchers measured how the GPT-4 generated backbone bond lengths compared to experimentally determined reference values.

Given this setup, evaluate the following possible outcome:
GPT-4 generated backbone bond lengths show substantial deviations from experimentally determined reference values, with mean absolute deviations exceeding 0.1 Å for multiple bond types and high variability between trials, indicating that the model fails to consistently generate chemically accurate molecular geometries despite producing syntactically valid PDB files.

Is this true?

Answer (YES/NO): NO